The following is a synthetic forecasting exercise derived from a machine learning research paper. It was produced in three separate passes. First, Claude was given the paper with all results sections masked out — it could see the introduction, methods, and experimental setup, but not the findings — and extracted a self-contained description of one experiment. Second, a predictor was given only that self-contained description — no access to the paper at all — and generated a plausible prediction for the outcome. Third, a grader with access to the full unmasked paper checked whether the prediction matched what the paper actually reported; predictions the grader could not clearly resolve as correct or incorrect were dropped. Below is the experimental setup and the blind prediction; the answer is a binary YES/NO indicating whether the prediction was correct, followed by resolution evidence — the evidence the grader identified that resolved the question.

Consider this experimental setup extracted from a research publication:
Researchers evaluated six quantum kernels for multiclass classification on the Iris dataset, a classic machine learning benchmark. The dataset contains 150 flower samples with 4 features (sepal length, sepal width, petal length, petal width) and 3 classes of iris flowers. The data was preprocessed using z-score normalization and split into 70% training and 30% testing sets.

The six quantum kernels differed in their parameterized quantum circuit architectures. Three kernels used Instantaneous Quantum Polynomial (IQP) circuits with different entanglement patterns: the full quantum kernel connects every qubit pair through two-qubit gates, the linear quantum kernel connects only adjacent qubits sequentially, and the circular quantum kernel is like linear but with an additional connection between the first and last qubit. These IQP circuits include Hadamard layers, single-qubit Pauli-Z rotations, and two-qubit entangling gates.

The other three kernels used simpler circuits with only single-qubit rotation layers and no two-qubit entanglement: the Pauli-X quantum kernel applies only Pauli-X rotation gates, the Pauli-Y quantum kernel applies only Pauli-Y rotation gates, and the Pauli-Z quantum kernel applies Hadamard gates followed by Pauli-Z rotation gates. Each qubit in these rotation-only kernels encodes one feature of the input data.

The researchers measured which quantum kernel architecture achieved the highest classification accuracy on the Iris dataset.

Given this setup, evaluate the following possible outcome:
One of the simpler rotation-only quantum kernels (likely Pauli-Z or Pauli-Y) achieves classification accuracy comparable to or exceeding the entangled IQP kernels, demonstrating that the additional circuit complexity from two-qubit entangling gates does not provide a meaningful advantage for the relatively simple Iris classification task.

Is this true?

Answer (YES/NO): YES